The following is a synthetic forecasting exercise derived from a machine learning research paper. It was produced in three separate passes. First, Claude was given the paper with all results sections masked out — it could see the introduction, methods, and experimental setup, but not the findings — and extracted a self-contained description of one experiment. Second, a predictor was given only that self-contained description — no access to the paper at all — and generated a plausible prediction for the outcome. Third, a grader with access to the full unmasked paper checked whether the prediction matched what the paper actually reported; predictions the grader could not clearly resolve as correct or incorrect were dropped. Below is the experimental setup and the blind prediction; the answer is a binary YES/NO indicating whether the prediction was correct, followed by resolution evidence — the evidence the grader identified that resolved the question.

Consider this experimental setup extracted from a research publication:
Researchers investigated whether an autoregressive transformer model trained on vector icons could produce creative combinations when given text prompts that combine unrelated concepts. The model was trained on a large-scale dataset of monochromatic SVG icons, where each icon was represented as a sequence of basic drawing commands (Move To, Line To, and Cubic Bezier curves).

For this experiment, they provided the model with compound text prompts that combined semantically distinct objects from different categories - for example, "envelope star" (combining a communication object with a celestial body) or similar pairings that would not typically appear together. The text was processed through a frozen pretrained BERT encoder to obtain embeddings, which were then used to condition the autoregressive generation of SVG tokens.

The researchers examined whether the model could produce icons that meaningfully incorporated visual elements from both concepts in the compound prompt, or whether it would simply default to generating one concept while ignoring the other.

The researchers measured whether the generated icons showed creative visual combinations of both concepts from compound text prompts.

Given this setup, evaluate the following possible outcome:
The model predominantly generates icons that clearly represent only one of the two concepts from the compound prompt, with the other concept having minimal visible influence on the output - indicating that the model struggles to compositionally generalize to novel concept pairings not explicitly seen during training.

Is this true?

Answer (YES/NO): NO